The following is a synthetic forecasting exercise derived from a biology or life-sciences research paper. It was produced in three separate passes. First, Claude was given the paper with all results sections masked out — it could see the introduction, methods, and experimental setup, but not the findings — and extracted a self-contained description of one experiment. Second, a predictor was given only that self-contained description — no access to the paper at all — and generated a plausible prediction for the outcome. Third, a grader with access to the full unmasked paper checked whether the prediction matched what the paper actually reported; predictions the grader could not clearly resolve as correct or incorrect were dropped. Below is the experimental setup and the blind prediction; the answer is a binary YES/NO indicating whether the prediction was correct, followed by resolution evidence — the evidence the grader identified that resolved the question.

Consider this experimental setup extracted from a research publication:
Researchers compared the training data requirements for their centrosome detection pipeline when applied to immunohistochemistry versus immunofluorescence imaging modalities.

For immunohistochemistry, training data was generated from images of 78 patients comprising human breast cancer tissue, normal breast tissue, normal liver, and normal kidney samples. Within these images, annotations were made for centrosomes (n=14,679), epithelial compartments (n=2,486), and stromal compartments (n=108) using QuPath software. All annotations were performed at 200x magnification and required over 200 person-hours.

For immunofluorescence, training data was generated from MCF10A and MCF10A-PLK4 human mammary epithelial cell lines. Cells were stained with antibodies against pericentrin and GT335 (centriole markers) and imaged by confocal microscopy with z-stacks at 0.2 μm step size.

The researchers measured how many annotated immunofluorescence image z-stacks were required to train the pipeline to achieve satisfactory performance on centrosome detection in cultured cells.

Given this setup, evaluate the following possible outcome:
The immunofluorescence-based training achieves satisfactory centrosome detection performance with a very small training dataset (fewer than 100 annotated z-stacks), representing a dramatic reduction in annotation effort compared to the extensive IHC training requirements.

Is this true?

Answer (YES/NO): YES